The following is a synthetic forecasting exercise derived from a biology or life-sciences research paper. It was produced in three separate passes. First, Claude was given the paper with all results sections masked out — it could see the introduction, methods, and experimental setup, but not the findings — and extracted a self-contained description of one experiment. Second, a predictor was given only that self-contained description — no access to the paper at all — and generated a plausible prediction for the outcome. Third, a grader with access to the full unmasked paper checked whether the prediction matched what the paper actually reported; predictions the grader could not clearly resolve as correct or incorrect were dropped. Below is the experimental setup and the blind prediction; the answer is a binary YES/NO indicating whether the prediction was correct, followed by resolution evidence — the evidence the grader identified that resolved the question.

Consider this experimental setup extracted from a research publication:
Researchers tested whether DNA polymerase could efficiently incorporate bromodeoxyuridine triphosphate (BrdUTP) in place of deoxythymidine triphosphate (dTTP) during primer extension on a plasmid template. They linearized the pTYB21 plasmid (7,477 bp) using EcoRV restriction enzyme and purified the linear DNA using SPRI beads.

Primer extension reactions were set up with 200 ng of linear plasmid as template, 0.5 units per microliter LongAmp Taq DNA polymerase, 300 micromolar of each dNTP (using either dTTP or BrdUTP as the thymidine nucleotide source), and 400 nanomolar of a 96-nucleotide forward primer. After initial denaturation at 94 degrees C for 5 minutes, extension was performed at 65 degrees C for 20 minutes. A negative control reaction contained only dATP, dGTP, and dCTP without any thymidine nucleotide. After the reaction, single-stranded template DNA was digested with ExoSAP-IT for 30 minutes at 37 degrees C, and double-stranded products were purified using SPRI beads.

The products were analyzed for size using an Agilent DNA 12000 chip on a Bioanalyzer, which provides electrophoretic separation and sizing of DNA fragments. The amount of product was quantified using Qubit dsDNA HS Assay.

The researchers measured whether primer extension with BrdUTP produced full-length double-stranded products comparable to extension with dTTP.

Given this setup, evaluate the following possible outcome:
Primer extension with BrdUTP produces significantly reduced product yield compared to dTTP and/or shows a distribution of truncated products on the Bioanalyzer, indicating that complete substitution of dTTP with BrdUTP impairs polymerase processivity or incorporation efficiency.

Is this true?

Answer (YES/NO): NO